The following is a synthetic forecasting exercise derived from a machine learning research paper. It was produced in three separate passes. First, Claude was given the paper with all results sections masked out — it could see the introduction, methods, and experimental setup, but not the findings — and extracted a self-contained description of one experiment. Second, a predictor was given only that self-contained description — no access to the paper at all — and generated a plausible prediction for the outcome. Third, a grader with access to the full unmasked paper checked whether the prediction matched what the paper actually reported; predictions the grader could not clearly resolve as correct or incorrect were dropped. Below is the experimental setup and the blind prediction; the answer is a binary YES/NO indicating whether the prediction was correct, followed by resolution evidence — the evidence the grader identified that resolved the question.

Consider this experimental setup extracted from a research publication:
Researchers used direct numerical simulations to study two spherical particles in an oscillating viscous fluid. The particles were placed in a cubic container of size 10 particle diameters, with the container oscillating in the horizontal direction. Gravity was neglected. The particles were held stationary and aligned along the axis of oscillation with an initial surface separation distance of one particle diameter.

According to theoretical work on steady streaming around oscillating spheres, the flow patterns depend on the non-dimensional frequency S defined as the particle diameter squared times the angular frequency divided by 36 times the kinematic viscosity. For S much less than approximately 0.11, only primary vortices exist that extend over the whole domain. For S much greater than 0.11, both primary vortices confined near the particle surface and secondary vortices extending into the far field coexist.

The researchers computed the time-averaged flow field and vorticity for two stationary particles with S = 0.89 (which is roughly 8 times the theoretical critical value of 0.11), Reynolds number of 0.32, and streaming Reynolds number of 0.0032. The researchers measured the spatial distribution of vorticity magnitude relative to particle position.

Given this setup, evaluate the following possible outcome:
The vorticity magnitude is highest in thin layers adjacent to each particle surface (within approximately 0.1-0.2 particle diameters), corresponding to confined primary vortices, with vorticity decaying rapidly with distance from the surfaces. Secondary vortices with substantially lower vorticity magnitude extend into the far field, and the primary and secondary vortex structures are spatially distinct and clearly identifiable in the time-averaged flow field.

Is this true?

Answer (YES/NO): NO